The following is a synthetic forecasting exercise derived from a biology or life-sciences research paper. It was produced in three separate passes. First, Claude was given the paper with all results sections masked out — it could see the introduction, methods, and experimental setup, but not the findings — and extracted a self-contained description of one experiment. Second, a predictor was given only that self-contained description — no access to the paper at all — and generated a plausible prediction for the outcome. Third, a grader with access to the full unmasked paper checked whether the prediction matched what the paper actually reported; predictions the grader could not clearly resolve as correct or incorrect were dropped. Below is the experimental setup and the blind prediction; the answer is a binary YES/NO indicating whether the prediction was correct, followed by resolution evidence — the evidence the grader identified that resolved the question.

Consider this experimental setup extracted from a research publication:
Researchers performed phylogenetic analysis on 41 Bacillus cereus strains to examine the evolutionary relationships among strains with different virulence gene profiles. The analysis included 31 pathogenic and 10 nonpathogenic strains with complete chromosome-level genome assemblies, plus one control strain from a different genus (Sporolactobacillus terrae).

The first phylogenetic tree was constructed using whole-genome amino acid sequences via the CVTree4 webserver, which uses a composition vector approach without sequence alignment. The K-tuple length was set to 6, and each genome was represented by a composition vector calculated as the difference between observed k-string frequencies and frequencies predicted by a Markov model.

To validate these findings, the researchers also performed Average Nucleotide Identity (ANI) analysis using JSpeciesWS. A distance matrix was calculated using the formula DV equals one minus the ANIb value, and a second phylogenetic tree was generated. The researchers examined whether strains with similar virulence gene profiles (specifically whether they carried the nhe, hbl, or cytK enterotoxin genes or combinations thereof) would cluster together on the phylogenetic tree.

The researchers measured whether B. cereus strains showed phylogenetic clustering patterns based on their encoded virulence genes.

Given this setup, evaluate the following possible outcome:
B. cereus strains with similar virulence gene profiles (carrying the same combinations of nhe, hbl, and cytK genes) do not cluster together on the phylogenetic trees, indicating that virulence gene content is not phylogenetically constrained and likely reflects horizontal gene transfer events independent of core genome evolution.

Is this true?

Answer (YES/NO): NO